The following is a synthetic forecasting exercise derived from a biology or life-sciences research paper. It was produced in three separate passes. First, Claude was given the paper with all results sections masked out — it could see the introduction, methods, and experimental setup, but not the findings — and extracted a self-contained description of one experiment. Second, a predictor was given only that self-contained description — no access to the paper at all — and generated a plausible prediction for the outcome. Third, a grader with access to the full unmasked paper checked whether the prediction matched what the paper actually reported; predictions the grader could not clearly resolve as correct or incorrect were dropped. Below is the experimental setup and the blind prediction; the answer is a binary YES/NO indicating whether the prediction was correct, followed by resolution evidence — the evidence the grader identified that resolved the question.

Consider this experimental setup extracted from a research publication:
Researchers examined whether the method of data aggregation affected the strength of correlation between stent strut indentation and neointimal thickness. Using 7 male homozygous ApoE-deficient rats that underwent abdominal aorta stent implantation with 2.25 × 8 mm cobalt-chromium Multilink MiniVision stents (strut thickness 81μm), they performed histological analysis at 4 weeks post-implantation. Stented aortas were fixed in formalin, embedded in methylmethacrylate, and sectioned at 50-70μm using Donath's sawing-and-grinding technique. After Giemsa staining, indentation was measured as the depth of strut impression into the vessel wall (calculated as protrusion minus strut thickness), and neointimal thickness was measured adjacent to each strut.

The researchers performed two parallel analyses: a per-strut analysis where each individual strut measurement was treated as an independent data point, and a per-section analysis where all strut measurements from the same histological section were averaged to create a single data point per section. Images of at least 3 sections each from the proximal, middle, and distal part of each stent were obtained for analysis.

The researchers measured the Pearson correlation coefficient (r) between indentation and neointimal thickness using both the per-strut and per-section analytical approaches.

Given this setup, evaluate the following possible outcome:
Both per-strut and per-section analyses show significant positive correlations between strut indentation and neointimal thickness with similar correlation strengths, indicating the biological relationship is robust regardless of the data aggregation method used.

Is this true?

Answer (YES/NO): NO